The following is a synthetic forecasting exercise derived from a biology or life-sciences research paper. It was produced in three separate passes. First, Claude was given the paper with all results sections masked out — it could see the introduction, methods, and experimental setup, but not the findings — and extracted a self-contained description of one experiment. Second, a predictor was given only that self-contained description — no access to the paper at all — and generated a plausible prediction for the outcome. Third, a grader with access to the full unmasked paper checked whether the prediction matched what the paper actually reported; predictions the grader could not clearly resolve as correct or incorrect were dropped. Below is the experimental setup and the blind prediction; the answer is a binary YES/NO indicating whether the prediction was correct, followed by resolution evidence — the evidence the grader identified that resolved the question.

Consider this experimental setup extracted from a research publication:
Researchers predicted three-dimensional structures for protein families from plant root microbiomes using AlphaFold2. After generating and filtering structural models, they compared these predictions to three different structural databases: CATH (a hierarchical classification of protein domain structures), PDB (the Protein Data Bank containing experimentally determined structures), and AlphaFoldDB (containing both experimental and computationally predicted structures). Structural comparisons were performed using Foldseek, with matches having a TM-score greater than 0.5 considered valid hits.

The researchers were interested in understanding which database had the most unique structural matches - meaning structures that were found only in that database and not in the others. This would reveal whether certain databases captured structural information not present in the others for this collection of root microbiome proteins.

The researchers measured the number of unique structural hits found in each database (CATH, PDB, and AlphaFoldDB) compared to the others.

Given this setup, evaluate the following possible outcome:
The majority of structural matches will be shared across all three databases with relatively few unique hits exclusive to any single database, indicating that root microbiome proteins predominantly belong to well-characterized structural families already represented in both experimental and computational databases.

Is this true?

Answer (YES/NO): NO